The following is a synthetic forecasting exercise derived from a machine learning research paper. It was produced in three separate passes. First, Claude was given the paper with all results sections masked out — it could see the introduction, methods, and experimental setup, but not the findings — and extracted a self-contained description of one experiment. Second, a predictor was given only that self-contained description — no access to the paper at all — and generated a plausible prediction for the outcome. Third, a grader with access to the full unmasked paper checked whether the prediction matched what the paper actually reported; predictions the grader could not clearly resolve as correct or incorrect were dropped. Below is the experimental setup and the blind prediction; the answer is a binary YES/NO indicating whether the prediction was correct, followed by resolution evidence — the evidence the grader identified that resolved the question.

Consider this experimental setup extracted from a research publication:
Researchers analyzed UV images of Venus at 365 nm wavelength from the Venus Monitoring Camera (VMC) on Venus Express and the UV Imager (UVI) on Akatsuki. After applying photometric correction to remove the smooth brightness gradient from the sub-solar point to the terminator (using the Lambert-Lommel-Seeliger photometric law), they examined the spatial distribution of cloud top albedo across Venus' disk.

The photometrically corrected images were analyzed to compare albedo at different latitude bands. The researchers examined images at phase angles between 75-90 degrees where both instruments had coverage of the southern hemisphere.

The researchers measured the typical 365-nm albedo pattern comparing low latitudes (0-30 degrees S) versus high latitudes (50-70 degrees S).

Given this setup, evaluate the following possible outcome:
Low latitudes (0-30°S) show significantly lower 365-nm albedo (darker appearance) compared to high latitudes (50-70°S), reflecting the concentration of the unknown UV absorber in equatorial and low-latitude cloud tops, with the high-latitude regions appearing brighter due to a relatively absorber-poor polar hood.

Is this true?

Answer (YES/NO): YES